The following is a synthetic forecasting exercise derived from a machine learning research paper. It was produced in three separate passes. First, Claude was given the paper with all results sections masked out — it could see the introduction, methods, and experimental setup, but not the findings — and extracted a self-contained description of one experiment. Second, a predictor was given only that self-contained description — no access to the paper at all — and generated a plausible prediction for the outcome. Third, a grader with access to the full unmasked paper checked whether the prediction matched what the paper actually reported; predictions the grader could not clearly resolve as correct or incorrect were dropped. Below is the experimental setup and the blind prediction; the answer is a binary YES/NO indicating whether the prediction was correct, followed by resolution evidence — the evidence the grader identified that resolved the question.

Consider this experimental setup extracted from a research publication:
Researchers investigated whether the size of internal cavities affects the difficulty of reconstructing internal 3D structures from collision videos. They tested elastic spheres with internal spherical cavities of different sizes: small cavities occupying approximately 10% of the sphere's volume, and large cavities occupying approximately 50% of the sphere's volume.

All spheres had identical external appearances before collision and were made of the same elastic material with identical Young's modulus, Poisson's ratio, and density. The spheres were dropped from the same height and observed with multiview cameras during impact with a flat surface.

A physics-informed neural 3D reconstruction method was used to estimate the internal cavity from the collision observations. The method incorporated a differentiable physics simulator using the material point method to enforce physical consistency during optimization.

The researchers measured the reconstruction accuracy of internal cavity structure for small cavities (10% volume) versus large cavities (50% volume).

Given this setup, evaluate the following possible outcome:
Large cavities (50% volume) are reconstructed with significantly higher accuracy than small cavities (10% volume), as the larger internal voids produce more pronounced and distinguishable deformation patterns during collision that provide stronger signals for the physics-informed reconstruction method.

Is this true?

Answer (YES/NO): NO